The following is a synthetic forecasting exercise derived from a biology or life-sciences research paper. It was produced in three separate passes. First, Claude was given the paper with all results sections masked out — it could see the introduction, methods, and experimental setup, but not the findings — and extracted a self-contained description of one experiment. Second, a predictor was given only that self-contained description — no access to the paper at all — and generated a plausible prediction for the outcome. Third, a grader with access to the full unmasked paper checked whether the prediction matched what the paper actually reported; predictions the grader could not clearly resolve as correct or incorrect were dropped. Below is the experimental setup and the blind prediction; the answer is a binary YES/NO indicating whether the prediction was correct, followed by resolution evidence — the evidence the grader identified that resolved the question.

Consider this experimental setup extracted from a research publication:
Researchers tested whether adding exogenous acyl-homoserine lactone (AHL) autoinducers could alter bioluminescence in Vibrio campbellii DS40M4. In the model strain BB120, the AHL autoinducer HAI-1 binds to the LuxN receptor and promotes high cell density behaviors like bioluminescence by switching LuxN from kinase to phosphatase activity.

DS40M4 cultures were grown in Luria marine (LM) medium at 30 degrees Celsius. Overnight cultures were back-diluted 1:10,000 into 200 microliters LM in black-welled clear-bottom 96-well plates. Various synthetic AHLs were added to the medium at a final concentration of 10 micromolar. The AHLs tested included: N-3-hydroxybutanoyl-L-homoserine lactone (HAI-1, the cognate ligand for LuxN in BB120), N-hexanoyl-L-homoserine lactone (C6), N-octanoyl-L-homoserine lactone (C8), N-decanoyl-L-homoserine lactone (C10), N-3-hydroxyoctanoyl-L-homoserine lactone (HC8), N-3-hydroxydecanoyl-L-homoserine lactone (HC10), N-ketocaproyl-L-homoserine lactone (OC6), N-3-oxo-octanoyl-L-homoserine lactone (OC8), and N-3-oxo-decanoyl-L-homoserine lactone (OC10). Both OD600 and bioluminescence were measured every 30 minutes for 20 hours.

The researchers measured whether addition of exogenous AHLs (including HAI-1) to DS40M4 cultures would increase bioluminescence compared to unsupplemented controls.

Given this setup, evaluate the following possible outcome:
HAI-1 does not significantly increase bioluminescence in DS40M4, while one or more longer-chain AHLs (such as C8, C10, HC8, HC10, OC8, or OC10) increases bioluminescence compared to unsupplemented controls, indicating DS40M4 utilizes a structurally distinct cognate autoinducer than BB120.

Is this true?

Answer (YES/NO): NO